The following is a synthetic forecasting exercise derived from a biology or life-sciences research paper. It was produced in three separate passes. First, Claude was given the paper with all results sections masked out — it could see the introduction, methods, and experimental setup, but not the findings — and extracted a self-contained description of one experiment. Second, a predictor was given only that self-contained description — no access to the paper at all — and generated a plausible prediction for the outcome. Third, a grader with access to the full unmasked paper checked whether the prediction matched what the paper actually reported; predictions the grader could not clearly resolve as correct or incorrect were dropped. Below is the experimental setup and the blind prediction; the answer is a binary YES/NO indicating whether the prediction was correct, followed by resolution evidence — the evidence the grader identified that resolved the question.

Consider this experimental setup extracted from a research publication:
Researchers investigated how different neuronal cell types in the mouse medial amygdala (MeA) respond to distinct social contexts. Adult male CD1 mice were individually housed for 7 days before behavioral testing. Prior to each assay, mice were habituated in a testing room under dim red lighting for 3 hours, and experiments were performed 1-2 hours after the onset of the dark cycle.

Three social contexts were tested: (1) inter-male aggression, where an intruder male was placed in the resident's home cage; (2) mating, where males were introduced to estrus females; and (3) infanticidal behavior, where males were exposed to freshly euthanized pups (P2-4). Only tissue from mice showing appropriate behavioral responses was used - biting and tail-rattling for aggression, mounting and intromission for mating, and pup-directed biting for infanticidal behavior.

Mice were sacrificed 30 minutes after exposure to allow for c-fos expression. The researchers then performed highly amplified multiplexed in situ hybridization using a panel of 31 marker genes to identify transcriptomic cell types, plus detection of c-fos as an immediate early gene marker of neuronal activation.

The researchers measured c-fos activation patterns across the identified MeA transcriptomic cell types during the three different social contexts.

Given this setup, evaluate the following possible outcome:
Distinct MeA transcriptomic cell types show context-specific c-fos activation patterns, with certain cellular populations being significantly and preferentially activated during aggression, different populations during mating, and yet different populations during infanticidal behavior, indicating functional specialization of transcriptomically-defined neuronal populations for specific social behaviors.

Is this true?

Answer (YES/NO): NO